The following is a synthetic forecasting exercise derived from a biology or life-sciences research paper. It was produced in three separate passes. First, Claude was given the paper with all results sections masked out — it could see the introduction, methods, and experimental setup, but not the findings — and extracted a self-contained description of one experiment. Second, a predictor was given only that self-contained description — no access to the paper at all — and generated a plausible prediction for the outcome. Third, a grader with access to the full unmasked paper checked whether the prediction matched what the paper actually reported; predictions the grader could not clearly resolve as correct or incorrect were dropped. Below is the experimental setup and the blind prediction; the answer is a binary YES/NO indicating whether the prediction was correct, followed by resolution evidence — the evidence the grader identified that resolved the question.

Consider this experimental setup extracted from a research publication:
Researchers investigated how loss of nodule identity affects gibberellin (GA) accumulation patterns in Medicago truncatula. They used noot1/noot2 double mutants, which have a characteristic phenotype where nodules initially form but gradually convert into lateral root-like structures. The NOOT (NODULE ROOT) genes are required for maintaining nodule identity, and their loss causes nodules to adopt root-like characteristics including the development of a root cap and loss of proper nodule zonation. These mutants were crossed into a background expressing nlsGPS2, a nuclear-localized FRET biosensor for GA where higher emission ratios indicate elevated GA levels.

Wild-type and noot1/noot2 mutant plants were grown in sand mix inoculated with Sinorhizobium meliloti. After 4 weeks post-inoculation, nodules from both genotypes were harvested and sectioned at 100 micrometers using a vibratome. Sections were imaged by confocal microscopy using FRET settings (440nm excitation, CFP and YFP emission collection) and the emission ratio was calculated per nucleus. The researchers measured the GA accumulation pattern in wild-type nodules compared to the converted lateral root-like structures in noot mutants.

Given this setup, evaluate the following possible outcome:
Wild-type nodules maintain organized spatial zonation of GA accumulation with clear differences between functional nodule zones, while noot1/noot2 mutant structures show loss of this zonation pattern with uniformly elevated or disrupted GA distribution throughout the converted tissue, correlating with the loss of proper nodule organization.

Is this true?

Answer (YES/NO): NO